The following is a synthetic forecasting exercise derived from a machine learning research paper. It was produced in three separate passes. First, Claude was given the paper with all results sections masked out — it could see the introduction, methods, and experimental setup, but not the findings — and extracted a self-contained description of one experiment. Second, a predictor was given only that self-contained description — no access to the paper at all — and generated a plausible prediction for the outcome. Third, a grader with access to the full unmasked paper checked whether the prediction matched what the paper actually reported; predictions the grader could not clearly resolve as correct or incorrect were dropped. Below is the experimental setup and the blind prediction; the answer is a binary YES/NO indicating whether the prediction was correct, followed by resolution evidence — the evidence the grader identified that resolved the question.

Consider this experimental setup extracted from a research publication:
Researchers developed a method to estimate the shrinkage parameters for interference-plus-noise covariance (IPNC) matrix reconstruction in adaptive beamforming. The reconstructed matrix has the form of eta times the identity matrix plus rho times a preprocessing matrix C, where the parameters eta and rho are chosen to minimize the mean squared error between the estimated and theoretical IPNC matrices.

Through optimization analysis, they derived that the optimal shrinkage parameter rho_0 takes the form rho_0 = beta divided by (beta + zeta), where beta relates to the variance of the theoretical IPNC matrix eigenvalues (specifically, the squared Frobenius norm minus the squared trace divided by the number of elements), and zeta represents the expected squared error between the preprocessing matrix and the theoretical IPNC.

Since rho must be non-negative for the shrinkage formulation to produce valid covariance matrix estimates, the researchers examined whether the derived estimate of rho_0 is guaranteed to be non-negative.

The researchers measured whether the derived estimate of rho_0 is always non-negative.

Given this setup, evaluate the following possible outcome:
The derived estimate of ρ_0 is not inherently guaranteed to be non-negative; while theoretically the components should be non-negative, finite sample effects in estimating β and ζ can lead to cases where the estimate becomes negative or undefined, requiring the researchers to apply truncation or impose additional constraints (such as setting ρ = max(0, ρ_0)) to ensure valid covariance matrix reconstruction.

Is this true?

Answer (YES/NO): YES